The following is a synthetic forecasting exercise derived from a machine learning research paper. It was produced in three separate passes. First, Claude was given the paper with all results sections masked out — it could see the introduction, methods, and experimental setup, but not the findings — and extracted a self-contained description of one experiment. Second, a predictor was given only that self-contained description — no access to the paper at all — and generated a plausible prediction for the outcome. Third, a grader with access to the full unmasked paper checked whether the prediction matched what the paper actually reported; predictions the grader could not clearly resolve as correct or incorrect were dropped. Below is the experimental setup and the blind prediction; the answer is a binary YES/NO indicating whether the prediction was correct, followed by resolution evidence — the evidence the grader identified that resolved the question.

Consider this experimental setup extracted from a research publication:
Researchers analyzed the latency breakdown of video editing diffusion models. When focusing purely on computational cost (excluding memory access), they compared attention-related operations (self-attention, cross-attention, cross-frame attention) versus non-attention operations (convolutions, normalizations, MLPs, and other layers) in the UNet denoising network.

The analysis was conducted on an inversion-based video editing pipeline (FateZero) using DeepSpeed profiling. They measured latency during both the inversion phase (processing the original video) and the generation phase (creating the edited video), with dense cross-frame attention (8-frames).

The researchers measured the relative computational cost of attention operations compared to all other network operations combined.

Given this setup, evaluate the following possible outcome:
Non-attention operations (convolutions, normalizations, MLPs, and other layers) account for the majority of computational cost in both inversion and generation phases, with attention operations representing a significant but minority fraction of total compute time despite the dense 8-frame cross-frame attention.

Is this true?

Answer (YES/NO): NO